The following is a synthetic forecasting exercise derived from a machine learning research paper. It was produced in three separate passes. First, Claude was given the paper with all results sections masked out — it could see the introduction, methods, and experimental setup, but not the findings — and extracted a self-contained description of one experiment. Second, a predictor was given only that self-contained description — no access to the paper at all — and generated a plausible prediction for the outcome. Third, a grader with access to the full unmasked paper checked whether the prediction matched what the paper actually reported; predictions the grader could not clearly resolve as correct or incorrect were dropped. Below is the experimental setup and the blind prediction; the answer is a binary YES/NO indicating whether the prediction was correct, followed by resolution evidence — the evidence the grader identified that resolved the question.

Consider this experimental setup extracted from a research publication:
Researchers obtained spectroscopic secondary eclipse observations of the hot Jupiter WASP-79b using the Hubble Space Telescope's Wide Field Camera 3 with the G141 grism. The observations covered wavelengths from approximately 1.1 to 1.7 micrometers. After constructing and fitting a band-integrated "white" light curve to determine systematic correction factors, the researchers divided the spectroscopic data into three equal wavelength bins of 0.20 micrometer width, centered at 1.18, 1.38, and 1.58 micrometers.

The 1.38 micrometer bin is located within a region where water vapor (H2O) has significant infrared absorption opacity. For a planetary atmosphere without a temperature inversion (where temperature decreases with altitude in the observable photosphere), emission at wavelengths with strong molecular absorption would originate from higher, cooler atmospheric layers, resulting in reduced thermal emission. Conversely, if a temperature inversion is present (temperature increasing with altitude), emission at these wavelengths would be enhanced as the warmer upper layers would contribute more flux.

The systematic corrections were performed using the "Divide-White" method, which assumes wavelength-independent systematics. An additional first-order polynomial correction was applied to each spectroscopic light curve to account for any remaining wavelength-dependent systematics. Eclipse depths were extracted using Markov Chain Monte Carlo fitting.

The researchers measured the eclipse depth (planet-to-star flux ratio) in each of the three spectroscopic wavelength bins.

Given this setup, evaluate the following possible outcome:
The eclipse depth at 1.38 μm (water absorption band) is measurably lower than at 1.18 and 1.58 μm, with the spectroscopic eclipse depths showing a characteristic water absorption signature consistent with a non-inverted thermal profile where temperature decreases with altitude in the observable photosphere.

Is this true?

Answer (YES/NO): NO